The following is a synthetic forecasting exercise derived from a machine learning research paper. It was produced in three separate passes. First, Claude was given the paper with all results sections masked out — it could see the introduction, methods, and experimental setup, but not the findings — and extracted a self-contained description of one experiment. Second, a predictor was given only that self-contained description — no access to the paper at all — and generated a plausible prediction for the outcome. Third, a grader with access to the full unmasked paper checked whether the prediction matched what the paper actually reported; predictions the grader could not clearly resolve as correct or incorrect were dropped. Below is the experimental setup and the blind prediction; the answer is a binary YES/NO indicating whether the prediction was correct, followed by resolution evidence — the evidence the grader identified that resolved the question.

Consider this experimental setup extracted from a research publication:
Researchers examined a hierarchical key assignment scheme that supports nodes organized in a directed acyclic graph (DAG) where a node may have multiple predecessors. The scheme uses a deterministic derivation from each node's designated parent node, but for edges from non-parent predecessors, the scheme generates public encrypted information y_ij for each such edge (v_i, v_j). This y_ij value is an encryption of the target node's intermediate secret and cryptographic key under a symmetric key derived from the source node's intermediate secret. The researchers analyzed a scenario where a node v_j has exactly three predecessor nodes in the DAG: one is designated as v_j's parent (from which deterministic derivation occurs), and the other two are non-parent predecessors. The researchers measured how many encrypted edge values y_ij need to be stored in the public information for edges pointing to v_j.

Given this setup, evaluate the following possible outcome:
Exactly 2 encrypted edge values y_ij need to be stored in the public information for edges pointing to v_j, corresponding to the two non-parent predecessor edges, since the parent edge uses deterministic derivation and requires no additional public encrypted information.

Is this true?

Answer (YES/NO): YES